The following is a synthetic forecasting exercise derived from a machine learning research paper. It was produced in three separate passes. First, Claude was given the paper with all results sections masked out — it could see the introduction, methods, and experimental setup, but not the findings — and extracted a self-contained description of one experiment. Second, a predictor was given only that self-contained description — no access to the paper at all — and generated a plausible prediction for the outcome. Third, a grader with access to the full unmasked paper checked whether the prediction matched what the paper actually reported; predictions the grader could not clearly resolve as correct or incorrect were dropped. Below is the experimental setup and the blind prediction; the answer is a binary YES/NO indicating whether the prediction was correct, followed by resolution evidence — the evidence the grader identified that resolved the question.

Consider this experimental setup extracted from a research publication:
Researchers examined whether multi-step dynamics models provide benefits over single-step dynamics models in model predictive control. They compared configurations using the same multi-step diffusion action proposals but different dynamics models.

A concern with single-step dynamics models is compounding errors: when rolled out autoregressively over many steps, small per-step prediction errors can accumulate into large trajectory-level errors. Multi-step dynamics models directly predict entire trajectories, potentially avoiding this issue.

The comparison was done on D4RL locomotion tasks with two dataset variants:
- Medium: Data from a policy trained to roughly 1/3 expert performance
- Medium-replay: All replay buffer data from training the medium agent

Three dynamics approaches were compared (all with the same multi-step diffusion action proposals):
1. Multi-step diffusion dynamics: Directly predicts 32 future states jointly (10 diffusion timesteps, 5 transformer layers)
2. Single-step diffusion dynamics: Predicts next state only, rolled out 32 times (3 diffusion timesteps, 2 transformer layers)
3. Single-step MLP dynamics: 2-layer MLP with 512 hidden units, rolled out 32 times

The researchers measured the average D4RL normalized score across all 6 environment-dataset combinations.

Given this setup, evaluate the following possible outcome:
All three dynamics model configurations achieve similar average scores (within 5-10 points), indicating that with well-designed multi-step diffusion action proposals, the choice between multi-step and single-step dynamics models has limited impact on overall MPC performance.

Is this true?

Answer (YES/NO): NO